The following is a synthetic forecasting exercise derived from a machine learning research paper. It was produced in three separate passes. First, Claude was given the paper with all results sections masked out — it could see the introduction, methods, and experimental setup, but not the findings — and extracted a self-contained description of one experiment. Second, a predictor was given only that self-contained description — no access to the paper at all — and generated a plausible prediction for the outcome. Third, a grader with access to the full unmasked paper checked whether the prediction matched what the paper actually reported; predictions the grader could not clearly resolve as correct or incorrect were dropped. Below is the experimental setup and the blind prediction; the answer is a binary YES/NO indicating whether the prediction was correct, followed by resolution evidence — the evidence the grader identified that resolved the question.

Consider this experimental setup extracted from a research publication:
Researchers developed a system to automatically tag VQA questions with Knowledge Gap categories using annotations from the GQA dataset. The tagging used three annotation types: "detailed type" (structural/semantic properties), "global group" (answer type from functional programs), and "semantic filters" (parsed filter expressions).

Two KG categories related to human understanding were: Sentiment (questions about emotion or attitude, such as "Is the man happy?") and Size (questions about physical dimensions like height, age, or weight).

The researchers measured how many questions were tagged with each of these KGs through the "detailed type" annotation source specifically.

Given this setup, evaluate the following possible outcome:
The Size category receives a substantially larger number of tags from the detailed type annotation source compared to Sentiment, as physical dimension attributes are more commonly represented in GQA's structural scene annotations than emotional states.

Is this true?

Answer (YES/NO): NO